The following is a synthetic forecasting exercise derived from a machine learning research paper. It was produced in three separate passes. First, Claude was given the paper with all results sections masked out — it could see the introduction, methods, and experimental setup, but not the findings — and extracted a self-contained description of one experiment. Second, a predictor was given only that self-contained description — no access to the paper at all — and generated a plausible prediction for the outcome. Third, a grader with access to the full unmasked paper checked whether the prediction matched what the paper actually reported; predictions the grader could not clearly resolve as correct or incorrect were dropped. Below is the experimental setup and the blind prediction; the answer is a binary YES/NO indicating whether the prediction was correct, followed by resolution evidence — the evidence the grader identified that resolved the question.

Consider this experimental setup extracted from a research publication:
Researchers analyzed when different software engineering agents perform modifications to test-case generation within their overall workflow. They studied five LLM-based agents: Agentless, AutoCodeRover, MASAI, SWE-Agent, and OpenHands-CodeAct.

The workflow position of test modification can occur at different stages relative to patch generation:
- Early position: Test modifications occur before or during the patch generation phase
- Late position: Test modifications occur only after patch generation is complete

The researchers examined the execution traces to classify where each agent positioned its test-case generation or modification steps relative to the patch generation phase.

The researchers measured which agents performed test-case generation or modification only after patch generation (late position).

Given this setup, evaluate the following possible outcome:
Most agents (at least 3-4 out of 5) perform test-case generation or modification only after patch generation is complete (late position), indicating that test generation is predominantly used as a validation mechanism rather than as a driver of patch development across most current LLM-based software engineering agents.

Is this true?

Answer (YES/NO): NO